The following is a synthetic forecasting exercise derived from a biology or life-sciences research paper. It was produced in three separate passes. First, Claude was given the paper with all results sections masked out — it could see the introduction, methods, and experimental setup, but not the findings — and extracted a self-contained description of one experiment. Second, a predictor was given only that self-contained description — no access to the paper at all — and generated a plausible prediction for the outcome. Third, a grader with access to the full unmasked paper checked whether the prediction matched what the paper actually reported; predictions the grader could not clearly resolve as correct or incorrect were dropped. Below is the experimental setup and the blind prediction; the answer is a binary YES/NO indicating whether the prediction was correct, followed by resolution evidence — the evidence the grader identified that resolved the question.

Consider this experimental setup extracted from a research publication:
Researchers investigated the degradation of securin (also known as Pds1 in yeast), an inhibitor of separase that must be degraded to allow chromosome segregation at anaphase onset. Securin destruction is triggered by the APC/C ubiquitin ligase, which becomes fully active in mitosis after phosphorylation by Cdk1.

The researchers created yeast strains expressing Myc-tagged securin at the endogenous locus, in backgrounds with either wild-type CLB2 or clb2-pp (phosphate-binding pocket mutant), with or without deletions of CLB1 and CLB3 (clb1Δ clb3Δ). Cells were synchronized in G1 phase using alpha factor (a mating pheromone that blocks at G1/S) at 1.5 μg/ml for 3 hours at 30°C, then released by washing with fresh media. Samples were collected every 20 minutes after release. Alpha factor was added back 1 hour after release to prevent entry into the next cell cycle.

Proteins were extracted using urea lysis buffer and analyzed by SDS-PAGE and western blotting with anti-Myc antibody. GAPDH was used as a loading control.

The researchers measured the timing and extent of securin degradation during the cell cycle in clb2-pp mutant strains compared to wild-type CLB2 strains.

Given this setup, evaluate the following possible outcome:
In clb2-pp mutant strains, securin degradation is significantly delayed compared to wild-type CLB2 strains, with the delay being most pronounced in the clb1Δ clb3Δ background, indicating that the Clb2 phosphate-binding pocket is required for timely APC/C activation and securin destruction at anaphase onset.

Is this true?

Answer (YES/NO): YES